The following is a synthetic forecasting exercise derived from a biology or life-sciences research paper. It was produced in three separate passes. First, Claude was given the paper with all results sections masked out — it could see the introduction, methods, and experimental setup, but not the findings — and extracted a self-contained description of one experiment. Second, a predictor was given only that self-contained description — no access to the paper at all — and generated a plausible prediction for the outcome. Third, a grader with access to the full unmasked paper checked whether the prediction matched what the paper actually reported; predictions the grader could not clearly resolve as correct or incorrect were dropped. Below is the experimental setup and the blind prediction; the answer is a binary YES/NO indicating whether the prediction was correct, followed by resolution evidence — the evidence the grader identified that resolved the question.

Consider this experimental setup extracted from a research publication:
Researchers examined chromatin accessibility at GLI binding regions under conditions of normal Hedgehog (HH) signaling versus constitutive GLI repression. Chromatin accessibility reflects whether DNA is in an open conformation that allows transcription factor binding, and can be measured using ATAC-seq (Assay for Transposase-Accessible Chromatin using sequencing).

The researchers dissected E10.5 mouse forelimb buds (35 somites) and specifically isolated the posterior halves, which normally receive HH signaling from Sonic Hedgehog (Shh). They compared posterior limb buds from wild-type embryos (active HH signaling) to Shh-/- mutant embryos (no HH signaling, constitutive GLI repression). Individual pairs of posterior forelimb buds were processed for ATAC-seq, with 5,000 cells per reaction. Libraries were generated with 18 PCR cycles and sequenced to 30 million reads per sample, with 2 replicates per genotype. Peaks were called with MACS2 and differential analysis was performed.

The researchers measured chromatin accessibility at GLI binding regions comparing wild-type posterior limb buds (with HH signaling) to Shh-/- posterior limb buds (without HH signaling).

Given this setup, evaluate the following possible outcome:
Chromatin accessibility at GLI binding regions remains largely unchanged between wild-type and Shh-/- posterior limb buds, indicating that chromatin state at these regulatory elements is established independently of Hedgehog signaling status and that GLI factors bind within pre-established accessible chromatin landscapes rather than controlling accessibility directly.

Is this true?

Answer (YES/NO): NO